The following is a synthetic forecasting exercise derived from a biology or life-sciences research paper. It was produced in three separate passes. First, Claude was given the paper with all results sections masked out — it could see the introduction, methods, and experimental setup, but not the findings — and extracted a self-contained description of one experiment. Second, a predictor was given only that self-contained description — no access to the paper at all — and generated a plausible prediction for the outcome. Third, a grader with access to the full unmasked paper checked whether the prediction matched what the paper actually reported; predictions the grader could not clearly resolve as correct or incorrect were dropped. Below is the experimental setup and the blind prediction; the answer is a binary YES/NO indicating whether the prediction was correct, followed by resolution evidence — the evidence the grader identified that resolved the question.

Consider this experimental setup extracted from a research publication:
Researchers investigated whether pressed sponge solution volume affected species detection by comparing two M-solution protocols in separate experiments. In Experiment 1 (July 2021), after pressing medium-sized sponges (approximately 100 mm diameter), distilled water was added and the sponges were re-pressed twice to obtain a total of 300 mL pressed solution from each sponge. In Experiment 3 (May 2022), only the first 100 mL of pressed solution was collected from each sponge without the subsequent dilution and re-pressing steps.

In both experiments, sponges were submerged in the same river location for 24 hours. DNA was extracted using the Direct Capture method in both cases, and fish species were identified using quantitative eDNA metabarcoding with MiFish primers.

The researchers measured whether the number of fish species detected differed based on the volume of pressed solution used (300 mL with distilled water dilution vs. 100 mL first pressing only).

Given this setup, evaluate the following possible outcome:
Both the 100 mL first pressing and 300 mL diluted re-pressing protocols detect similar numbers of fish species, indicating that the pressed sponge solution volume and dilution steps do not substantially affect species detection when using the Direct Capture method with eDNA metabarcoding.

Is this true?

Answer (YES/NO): YES